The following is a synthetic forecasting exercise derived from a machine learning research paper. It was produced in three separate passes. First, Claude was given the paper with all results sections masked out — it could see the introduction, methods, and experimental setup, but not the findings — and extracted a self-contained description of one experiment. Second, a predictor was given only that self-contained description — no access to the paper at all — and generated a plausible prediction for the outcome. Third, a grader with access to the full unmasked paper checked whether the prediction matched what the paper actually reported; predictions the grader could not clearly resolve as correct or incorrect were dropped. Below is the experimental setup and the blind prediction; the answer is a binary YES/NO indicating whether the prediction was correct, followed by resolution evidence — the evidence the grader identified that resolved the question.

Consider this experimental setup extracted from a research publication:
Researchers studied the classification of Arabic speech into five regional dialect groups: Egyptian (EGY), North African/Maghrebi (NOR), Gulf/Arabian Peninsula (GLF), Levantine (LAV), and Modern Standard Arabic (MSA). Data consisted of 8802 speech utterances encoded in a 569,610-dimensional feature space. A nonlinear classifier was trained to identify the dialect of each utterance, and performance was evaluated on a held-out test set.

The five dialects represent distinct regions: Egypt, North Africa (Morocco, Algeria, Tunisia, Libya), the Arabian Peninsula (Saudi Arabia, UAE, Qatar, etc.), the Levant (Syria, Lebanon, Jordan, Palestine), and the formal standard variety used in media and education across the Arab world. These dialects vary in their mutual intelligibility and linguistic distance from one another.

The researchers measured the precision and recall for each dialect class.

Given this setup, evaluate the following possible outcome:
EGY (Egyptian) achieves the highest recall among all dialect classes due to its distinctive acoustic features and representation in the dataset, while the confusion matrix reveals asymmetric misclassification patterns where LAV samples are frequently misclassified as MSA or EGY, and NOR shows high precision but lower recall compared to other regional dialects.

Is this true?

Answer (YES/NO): NO